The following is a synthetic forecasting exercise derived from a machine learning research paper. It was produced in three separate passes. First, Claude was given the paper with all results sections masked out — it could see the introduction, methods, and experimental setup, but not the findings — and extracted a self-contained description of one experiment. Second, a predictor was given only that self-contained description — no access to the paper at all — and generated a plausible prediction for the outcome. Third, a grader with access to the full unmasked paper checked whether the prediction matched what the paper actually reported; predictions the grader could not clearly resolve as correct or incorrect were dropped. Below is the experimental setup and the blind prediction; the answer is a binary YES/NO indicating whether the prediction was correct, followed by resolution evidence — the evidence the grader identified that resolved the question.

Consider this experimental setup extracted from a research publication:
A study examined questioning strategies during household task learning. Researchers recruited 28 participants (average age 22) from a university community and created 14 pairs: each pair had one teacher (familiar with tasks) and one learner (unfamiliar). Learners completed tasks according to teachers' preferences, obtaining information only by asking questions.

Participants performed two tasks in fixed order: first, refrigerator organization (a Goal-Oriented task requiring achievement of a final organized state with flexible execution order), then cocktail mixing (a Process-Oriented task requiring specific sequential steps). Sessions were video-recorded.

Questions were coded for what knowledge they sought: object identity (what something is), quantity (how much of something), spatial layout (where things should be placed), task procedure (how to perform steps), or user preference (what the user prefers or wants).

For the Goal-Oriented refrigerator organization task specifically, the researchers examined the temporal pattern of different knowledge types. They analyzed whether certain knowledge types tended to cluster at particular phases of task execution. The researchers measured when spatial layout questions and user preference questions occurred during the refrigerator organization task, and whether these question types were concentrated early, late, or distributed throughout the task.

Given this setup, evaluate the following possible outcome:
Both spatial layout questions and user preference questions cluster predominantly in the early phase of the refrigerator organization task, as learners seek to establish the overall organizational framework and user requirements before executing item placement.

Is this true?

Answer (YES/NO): NO